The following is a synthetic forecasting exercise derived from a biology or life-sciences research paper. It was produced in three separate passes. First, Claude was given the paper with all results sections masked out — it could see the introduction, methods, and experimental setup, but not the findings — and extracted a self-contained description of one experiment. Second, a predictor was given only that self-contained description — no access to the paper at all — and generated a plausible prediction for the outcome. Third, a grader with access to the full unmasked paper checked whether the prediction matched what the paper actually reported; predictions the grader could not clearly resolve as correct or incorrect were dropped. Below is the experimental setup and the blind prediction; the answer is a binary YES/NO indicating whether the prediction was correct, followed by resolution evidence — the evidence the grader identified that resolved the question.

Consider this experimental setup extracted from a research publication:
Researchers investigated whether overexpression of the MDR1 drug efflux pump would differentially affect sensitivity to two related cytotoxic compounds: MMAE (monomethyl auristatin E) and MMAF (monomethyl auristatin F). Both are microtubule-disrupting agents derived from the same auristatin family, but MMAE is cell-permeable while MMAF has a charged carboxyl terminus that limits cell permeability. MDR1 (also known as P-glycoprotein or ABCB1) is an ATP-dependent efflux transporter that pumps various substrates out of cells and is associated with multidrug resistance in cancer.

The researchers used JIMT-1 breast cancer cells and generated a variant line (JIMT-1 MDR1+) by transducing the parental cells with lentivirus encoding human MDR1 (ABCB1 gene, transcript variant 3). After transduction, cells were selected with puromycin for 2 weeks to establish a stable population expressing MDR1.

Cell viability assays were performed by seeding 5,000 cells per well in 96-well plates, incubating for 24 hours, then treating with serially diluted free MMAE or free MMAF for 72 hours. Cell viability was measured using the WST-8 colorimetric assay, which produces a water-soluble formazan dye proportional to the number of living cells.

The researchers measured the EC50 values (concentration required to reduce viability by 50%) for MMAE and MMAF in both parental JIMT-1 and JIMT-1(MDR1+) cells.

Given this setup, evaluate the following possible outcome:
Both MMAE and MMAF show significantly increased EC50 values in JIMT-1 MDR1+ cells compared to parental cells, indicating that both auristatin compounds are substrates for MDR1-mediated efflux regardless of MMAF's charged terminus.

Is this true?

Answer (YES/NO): NO